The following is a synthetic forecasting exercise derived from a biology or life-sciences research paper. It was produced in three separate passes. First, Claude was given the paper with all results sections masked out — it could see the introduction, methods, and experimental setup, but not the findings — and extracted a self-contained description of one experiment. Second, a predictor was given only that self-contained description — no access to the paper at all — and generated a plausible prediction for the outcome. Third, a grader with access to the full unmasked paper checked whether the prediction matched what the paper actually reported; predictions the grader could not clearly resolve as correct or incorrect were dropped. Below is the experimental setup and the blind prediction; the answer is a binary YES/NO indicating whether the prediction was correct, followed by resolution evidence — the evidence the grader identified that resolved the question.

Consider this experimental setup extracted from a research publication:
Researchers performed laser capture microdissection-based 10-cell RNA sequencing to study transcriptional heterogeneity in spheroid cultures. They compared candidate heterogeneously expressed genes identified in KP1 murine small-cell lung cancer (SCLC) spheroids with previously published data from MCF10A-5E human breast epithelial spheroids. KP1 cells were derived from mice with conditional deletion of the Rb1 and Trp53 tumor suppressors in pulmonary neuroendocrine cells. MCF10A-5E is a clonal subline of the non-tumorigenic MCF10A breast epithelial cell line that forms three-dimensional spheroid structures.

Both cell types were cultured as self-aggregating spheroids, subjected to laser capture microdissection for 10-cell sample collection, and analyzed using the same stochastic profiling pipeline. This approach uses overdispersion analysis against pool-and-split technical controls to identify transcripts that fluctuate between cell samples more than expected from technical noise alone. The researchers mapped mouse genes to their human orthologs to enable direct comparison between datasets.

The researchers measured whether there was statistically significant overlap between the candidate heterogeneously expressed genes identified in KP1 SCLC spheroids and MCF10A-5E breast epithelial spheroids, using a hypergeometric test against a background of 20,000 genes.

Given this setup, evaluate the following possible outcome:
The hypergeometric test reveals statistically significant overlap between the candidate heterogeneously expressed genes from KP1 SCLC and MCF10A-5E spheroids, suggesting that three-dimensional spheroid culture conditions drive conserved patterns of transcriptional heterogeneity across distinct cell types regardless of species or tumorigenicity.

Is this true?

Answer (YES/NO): YES